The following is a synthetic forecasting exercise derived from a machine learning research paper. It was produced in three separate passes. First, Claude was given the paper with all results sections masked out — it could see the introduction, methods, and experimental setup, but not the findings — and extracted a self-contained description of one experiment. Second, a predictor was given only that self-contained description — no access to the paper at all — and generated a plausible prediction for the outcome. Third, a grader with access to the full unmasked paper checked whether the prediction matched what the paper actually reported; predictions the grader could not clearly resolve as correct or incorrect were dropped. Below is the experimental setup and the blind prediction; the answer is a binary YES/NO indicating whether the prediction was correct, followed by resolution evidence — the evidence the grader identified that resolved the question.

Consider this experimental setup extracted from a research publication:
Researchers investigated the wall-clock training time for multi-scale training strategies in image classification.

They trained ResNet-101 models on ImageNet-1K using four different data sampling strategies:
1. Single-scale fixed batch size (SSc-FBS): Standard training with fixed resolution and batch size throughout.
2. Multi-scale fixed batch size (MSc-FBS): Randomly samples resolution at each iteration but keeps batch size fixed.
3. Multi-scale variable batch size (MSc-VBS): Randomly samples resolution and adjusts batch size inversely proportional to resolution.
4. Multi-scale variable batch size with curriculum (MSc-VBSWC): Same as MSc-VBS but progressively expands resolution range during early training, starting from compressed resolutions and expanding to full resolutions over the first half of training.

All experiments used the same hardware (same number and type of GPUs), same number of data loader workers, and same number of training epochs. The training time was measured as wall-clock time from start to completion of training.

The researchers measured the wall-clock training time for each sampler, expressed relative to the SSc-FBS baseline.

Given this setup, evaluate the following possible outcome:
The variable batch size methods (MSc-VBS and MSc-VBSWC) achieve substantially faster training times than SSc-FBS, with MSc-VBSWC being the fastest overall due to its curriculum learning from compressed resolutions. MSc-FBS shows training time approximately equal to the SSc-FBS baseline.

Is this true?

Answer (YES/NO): NO